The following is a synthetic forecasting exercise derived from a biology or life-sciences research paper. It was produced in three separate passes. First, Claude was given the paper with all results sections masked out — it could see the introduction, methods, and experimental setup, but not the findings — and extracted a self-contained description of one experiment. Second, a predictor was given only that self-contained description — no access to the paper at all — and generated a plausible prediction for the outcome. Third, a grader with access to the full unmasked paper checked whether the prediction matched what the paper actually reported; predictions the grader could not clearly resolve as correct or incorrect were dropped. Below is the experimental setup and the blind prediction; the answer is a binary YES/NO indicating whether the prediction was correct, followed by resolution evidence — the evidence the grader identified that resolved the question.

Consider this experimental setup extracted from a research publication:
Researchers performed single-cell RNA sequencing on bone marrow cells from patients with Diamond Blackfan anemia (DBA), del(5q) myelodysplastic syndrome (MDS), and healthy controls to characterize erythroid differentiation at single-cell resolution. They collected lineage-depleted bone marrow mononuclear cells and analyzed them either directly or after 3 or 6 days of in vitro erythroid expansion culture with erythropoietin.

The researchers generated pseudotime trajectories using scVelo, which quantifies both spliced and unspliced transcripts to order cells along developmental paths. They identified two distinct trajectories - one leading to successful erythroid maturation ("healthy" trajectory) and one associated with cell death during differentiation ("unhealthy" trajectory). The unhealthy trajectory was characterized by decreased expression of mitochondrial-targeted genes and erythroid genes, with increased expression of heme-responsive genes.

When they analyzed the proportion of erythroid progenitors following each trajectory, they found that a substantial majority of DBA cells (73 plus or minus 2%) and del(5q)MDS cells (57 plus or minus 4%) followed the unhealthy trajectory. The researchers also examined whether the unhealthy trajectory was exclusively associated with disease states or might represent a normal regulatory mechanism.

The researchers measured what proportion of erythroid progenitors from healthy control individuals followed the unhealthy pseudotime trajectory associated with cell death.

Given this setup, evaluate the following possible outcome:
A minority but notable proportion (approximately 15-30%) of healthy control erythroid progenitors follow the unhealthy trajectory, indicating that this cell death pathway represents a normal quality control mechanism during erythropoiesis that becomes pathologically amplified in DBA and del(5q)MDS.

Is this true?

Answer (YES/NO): YES